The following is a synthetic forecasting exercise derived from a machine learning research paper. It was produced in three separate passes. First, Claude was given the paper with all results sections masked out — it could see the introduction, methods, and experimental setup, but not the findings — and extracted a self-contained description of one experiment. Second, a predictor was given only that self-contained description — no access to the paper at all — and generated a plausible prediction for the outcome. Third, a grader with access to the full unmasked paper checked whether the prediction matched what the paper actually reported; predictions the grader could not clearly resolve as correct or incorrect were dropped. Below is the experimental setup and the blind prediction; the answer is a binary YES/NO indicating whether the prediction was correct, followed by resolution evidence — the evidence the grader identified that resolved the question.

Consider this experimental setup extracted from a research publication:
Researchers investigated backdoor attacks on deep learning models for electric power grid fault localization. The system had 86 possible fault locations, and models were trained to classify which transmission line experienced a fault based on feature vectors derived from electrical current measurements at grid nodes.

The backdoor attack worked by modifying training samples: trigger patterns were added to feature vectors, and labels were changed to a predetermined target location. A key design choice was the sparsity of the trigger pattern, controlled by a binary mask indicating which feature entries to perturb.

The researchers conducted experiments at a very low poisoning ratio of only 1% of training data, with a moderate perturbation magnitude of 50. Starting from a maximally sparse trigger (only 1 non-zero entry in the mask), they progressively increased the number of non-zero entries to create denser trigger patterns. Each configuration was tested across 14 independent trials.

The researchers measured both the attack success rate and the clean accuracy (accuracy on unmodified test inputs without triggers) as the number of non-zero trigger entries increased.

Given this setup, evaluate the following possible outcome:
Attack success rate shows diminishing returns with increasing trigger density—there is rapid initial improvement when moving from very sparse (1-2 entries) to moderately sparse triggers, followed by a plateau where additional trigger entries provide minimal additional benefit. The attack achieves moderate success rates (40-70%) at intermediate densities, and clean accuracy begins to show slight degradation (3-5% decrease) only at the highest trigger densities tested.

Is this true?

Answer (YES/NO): NO